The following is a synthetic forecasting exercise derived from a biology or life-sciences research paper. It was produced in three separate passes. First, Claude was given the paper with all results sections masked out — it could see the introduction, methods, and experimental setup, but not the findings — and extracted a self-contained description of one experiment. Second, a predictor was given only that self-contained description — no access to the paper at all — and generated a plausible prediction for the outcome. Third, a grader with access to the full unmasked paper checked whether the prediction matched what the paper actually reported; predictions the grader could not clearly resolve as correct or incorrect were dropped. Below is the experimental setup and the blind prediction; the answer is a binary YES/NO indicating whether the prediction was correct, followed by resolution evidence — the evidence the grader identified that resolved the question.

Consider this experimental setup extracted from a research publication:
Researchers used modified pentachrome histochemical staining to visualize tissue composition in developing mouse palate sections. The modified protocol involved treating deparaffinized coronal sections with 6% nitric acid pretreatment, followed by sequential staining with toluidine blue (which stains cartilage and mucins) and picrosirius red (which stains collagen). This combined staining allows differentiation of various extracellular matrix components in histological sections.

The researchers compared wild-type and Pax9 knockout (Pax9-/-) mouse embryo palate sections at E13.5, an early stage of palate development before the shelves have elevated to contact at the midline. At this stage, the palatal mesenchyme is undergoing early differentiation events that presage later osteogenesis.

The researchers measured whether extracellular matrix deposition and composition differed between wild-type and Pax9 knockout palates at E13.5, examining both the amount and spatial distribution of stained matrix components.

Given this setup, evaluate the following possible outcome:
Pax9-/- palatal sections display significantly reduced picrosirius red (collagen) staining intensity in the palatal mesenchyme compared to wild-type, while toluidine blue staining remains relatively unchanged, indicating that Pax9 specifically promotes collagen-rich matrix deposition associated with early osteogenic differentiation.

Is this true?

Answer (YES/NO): NO